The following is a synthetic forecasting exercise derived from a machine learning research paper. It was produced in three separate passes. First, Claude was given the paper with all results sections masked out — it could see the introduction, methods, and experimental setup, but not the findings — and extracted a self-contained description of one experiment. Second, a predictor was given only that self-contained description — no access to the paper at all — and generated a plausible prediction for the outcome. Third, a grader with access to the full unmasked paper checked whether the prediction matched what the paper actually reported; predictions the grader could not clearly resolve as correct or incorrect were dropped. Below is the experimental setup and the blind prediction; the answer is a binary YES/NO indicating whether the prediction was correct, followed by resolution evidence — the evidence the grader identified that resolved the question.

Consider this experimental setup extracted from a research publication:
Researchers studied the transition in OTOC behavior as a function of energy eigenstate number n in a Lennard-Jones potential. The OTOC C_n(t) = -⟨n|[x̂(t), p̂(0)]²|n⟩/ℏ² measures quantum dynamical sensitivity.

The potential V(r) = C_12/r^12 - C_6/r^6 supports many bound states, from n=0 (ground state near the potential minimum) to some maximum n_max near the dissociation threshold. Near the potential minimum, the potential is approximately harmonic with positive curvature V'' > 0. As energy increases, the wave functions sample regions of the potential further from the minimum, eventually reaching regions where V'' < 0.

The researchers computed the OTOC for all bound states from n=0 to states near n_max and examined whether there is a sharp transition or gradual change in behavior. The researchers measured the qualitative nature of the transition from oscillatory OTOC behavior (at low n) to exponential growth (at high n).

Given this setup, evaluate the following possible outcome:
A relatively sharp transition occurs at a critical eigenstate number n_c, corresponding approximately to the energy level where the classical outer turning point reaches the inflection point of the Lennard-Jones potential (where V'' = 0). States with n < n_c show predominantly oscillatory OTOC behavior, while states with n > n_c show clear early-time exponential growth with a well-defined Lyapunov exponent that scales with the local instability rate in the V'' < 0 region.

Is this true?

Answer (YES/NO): YES